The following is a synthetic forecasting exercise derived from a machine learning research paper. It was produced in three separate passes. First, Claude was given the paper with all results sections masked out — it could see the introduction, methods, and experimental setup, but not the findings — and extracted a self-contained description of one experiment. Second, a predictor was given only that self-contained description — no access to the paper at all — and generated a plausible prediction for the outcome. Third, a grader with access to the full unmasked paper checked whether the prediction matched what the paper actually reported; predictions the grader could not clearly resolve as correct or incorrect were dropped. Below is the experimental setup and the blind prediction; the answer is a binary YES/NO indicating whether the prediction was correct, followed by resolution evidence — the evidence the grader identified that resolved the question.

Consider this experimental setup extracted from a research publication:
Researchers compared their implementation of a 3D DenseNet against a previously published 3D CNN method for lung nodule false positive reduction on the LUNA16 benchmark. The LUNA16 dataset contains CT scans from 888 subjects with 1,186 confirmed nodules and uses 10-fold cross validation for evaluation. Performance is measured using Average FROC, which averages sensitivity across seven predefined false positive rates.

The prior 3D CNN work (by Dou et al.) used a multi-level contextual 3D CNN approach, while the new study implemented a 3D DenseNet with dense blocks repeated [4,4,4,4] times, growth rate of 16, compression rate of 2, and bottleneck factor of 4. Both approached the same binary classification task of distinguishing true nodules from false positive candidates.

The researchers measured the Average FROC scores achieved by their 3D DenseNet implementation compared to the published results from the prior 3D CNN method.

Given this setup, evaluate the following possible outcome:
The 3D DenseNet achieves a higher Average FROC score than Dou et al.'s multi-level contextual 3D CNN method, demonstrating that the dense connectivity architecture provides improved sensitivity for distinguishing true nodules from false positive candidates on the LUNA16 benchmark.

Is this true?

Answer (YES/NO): NO